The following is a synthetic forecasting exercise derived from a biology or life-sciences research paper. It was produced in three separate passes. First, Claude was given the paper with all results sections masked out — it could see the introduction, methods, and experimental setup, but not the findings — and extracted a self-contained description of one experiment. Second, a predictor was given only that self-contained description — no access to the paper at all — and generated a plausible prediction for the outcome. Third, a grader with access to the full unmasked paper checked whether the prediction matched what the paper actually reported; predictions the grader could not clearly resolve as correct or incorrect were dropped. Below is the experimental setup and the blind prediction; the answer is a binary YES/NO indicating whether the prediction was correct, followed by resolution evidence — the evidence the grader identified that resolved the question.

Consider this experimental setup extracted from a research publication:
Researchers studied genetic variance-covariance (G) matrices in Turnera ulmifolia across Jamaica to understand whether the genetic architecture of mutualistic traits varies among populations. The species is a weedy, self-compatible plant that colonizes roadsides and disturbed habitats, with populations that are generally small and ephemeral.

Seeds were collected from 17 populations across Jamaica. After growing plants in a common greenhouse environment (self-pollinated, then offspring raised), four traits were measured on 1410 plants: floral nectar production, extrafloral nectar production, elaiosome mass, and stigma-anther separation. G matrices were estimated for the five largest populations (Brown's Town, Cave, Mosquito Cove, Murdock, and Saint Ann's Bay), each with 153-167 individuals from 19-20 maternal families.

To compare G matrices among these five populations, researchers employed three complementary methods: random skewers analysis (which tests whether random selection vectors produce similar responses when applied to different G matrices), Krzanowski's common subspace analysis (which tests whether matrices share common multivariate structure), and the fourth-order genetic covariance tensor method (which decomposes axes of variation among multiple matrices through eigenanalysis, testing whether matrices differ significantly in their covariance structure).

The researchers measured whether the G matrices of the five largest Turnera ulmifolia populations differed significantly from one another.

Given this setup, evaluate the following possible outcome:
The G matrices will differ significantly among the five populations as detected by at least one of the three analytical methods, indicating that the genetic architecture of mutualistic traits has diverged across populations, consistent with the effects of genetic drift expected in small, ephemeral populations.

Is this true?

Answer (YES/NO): NO